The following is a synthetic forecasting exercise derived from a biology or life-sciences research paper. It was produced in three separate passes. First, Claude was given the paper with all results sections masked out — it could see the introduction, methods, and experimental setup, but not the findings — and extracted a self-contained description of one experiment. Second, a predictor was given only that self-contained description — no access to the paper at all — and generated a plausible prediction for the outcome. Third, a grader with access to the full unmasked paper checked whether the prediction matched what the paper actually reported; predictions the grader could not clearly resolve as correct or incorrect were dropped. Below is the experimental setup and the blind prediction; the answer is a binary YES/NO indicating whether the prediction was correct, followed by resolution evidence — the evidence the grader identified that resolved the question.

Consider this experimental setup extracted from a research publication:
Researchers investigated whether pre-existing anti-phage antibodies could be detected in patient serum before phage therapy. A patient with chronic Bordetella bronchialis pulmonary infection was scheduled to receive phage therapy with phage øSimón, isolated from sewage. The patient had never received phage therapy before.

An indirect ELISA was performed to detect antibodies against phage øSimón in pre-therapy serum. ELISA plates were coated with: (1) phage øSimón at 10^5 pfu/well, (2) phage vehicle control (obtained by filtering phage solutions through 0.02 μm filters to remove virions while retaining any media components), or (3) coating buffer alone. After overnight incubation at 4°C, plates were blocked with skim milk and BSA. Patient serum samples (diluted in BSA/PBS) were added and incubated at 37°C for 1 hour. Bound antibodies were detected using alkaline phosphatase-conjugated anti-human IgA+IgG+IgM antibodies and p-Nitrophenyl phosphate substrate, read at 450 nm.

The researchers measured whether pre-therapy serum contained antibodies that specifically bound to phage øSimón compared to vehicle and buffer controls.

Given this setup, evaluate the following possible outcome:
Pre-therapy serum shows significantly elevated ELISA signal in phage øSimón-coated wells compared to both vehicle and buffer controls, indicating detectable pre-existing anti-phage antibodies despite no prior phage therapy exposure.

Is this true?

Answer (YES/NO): YES